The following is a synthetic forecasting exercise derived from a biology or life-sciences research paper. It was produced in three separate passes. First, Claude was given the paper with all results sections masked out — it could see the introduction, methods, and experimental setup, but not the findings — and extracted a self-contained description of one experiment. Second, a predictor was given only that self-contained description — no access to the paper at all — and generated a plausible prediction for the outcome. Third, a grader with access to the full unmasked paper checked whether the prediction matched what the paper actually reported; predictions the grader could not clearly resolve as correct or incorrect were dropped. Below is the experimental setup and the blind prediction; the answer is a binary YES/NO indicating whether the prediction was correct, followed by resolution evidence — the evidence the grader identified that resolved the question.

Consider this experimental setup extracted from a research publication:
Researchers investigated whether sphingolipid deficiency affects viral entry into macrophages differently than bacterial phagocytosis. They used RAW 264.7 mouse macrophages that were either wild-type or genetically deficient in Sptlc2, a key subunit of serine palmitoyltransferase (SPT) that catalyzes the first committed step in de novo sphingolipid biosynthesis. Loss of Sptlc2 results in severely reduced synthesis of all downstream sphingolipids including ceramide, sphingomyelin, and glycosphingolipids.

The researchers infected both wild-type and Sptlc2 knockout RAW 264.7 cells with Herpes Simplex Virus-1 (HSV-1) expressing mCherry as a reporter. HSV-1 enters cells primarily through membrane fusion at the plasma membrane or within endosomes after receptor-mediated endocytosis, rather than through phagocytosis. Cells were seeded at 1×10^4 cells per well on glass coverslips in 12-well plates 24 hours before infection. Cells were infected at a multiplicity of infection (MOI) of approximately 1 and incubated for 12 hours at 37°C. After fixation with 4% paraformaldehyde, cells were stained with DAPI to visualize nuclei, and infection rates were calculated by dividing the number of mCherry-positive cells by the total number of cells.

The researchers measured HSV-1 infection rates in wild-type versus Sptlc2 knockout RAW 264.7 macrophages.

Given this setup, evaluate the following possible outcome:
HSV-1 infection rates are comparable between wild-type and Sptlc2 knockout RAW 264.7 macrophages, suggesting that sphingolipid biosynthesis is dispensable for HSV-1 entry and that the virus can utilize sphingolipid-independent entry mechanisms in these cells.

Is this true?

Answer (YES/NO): YES